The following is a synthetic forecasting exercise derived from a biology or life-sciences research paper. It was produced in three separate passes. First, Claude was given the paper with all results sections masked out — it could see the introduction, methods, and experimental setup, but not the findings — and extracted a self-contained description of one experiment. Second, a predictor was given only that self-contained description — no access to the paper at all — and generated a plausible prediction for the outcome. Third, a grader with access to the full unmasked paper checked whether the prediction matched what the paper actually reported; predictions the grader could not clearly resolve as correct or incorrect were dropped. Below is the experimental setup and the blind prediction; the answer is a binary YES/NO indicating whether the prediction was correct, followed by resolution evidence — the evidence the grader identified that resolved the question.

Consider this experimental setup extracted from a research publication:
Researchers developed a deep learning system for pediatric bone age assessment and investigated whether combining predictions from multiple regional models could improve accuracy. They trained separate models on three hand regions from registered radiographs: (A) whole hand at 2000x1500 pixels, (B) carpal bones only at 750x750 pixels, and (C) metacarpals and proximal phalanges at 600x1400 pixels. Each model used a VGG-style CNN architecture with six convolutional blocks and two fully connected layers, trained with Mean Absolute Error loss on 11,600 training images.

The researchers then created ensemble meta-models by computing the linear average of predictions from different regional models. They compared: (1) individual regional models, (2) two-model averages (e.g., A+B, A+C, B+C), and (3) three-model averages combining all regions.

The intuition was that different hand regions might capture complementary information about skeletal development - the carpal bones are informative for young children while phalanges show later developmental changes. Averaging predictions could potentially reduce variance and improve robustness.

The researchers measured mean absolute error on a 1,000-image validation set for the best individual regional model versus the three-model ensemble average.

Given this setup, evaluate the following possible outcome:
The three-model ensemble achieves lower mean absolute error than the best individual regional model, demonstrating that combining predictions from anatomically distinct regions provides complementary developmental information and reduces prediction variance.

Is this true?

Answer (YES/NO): YES